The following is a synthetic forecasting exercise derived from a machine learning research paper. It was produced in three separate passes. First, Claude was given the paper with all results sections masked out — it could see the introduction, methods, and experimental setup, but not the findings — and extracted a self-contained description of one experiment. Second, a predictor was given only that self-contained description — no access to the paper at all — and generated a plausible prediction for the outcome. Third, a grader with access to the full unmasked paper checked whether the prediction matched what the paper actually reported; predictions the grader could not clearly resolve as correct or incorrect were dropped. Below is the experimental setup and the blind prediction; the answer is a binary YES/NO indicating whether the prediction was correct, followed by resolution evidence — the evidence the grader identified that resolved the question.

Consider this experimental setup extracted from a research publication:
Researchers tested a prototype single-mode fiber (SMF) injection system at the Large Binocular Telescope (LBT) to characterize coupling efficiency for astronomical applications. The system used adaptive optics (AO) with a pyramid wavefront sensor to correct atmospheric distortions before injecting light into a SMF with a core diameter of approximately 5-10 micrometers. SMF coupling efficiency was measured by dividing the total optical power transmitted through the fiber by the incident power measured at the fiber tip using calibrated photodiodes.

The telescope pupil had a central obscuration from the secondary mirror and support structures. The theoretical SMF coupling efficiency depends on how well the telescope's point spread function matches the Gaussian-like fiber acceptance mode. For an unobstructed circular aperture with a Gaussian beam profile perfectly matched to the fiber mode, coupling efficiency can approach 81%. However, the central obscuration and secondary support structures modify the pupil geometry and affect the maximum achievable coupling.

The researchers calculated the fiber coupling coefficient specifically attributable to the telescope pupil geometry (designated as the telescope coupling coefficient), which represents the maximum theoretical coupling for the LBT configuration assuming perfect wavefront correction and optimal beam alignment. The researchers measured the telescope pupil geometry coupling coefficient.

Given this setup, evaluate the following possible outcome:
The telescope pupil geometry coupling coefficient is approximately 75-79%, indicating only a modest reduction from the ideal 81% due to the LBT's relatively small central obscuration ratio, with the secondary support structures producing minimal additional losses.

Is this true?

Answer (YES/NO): YES